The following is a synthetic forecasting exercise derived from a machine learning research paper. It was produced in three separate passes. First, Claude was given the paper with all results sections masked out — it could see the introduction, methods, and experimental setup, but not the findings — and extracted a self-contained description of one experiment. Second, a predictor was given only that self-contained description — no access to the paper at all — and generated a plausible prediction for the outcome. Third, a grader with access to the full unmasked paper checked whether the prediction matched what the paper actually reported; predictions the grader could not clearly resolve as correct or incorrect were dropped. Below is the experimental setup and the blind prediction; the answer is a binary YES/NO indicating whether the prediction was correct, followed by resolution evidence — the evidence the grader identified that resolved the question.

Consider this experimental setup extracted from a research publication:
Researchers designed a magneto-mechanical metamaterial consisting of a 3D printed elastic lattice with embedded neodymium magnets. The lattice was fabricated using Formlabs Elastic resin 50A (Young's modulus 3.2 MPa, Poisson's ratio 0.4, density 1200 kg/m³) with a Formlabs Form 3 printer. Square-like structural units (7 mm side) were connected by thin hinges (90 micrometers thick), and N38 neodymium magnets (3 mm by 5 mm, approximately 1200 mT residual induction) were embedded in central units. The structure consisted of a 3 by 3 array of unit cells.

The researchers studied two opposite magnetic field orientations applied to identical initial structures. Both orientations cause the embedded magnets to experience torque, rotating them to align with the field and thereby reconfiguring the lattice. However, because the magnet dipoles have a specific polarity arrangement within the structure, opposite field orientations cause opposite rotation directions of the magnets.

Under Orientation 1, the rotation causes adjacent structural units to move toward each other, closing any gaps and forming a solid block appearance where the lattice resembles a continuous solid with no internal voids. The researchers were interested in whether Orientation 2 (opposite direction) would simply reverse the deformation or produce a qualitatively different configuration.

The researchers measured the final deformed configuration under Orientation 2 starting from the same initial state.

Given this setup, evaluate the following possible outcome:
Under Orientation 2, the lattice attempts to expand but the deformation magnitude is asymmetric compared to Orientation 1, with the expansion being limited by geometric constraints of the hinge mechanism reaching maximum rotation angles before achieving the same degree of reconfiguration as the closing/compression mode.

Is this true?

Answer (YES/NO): NO